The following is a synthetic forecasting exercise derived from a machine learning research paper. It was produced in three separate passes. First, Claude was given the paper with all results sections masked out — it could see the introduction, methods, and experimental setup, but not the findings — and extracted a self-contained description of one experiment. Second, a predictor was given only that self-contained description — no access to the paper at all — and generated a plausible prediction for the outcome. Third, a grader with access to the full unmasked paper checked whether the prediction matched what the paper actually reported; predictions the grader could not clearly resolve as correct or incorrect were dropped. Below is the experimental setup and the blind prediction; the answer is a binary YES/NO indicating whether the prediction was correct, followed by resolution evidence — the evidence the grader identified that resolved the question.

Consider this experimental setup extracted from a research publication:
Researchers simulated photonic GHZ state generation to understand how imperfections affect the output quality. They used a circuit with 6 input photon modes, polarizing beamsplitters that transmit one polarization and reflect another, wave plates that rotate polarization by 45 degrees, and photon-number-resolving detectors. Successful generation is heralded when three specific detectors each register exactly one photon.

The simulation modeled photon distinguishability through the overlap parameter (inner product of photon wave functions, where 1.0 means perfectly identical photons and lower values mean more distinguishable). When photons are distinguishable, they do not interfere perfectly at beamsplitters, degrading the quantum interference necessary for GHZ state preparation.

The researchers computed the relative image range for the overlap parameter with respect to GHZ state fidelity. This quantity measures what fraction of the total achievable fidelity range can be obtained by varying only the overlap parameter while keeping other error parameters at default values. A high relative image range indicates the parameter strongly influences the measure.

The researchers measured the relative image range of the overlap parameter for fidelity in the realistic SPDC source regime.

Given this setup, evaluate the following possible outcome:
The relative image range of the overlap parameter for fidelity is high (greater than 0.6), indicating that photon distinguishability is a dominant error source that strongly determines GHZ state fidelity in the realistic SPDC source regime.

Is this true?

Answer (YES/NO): YES